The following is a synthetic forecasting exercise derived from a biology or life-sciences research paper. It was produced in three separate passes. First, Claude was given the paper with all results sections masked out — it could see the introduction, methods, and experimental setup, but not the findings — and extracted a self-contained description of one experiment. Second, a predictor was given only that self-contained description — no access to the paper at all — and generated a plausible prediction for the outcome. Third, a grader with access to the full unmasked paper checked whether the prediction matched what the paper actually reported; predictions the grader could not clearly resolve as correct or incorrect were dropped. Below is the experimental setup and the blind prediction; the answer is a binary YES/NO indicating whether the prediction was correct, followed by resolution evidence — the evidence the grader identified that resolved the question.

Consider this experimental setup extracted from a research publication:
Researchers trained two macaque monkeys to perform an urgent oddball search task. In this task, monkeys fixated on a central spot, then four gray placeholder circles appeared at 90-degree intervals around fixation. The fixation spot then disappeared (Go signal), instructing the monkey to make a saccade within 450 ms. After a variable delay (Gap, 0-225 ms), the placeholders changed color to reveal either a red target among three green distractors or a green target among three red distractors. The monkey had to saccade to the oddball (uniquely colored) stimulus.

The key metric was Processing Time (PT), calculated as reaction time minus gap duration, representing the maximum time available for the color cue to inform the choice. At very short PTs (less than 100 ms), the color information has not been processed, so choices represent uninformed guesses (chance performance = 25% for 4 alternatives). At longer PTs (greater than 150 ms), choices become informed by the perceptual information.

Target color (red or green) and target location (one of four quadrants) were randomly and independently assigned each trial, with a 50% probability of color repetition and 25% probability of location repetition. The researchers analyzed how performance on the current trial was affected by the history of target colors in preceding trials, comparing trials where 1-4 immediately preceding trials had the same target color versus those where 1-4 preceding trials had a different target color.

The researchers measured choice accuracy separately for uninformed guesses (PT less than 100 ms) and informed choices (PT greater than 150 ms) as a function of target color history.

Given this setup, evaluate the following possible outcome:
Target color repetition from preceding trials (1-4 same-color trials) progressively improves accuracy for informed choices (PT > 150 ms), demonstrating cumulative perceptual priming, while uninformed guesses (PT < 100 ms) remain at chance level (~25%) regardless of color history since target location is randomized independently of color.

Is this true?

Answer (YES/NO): YES